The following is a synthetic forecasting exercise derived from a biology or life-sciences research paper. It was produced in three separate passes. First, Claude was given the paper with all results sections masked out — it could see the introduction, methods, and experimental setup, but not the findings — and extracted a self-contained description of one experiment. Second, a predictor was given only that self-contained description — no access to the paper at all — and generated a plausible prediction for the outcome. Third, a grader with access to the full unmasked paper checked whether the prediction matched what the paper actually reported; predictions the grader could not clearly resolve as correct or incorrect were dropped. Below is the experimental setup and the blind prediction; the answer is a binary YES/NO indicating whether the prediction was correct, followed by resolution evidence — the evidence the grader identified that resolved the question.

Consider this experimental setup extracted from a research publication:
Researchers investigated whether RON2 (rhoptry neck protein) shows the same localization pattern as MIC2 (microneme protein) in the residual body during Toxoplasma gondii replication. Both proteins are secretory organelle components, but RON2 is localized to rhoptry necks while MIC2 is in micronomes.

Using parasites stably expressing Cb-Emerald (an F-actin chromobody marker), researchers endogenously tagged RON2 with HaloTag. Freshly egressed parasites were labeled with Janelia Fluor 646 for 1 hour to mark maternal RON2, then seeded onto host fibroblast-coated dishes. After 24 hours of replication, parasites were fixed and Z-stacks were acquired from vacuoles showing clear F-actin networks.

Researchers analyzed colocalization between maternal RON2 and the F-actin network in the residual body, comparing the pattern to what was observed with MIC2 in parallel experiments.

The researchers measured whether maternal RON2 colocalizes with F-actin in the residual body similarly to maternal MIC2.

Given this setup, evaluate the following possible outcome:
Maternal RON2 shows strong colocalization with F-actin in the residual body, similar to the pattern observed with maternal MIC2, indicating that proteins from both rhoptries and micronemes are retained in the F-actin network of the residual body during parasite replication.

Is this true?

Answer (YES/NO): NO